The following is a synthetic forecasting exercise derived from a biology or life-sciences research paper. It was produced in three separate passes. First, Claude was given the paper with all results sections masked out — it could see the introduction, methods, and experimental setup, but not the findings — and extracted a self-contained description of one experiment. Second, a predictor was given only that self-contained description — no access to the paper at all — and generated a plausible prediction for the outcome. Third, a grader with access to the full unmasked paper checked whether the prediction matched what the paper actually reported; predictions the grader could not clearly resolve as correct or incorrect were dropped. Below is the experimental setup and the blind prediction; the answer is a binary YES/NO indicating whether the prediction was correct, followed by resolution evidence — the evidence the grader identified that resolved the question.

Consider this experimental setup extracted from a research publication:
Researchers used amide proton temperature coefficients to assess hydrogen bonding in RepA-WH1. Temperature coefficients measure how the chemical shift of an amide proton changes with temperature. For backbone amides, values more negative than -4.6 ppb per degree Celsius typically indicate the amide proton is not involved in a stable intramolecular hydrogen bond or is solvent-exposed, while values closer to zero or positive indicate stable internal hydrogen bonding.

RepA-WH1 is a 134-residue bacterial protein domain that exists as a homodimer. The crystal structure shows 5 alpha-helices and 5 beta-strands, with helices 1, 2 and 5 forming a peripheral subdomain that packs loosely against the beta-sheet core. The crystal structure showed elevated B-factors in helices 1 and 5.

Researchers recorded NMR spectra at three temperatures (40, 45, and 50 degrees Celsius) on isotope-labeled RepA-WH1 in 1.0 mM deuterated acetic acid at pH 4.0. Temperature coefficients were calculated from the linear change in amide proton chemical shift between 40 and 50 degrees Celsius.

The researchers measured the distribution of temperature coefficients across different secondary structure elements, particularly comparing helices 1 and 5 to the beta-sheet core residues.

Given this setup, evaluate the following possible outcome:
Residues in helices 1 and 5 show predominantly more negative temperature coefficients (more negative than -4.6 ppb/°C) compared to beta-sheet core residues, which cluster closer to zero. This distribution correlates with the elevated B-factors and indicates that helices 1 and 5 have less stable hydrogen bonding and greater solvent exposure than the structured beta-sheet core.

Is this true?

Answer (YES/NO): YES